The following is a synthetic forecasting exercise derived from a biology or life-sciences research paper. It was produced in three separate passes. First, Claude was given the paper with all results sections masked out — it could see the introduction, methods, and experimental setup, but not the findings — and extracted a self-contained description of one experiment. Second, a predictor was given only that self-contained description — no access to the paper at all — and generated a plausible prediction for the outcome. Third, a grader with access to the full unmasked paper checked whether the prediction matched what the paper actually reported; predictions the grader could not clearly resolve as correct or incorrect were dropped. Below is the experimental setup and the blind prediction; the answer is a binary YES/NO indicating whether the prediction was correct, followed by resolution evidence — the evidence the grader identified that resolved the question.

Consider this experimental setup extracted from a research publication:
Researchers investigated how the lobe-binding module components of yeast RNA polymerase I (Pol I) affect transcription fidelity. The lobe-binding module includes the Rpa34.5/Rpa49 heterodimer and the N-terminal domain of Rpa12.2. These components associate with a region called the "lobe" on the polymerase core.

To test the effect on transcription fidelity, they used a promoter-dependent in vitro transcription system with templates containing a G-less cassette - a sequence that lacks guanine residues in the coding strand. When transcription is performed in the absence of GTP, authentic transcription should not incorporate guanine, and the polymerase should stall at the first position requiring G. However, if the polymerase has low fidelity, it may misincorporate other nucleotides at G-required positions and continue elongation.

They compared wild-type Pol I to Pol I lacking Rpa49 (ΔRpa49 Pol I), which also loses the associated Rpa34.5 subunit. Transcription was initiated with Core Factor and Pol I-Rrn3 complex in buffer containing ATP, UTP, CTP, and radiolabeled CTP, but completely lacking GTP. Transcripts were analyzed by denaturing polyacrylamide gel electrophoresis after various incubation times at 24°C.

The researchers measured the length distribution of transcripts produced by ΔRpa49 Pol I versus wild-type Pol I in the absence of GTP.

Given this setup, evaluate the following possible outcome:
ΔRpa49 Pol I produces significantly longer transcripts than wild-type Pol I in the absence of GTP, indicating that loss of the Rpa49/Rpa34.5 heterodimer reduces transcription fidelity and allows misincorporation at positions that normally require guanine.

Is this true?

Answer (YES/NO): YES